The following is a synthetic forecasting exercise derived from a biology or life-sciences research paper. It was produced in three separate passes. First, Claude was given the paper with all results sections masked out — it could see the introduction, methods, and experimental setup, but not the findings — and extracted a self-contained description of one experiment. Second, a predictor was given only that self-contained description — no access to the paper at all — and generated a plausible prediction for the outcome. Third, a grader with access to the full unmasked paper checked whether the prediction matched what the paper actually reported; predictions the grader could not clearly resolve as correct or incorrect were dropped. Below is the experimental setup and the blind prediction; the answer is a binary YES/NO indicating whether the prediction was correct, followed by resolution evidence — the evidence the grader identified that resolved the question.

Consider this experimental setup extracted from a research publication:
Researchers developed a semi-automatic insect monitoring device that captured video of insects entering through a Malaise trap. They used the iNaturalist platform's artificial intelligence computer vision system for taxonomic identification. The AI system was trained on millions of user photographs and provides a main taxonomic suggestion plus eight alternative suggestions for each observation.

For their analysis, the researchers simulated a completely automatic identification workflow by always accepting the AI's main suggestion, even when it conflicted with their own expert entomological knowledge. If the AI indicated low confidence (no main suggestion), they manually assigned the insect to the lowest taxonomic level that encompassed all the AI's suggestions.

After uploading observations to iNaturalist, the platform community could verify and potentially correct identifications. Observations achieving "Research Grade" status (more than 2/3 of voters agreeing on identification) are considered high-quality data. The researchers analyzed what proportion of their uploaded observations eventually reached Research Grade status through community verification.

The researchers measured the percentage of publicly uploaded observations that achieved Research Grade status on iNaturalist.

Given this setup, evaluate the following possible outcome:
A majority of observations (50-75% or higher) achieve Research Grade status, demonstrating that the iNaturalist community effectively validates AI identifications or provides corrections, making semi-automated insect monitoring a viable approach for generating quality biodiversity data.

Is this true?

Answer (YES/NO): NO